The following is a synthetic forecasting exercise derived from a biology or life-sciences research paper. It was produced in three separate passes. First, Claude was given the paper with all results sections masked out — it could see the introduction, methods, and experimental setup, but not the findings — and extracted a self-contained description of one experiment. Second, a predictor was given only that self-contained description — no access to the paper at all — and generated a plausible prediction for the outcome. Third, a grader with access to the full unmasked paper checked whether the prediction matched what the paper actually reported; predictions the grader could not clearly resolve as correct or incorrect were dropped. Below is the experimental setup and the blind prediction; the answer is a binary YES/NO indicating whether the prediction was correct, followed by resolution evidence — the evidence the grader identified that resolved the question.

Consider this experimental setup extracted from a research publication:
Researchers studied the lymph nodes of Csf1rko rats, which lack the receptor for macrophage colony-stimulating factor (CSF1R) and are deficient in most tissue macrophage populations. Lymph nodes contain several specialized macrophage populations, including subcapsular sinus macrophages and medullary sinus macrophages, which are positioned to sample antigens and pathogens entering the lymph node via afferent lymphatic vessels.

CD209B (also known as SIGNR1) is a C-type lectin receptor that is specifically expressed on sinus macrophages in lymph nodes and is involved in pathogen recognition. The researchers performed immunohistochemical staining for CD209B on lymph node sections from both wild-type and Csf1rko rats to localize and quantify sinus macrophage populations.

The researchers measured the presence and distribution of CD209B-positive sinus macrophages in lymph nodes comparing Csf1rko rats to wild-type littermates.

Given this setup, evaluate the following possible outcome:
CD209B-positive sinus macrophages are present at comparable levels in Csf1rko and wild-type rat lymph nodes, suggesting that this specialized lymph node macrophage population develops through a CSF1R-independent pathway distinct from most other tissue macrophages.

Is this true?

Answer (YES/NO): NO